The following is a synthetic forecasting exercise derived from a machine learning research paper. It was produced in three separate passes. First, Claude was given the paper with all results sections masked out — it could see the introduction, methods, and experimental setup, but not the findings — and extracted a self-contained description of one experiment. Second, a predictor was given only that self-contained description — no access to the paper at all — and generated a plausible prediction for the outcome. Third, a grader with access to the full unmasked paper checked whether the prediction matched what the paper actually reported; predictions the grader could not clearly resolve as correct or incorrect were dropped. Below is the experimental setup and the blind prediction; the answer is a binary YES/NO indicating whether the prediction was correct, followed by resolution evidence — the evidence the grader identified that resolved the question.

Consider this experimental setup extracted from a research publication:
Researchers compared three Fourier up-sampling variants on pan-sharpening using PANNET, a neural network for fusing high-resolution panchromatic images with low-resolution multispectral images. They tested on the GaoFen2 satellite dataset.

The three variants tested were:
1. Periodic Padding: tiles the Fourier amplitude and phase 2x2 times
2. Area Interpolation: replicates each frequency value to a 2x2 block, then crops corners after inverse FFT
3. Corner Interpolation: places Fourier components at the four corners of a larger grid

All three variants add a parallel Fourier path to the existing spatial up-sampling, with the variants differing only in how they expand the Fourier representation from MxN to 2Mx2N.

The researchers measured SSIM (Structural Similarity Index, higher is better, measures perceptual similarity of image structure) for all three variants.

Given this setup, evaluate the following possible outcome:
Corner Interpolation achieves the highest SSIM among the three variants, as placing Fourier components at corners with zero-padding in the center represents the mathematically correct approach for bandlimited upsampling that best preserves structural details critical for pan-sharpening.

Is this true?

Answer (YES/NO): NO